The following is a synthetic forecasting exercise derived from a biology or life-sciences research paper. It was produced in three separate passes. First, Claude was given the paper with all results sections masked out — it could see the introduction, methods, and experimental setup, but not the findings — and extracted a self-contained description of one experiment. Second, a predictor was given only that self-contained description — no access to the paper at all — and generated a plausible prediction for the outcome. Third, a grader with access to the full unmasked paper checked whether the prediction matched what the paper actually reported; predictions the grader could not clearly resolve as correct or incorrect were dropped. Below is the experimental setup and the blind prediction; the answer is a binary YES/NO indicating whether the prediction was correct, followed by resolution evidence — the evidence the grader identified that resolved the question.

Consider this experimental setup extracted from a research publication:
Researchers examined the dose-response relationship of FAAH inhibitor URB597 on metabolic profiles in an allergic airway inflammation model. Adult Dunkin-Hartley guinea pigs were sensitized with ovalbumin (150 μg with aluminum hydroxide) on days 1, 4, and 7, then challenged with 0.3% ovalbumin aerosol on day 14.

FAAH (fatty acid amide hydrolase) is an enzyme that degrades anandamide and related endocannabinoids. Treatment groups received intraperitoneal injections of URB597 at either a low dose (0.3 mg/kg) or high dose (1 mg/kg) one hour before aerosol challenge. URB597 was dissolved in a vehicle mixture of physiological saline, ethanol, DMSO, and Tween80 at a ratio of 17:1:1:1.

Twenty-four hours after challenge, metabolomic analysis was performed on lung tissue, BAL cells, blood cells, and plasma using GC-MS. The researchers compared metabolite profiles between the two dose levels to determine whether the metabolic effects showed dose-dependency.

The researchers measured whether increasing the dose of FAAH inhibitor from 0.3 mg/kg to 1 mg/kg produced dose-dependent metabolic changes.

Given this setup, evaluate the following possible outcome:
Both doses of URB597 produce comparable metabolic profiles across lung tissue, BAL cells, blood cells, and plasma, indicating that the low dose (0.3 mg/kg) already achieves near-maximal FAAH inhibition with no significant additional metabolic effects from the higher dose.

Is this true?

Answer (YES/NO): NO